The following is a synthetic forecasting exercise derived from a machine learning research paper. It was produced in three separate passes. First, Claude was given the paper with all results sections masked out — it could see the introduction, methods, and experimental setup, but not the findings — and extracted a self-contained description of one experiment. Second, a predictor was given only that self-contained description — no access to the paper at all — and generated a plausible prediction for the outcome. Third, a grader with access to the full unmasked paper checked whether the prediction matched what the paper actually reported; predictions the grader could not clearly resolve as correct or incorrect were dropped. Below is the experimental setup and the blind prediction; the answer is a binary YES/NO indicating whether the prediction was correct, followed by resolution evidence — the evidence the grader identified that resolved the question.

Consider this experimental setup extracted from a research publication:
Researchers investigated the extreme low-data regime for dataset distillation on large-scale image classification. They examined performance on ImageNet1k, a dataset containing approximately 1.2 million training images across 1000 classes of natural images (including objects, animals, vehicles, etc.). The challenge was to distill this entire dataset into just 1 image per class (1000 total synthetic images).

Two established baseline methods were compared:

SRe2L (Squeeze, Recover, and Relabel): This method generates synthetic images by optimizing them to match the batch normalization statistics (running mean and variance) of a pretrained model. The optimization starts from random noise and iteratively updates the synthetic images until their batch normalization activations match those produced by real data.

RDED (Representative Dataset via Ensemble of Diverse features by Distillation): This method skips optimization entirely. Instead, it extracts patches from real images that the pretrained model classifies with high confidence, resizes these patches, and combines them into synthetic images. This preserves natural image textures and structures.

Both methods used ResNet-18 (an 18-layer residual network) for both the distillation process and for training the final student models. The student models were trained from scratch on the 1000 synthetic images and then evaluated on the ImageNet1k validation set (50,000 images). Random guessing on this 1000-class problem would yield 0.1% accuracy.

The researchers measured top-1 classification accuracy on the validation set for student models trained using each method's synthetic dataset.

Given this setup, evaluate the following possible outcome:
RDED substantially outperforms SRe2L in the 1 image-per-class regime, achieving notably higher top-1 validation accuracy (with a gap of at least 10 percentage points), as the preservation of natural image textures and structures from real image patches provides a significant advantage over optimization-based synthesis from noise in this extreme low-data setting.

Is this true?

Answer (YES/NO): NO